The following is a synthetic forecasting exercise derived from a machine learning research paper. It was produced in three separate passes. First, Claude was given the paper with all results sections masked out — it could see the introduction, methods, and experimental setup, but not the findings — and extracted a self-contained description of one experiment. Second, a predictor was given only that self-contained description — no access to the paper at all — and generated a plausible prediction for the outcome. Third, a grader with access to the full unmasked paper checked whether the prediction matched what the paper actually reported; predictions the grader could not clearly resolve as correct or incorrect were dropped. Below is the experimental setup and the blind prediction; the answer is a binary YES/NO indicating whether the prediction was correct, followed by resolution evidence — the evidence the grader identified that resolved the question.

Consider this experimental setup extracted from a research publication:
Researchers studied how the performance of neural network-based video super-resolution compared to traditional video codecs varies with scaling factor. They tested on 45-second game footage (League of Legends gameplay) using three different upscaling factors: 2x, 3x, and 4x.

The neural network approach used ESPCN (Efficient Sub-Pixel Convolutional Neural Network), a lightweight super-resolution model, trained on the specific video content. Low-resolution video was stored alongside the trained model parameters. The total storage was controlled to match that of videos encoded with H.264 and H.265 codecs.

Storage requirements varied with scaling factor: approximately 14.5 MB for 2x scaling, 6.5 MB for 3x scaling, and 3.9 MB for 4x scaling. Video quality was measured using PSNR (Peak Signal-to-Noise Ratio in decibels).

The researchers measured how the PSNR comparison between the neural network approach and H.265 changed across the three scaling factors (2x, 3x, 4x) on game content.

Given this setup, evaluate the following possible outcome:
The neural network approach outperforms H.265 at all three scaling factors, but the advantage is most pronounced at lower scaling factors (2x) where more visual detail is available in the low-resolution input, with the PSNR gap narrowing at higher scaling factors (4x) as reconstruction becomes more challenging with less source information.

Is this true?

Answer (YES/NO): NO